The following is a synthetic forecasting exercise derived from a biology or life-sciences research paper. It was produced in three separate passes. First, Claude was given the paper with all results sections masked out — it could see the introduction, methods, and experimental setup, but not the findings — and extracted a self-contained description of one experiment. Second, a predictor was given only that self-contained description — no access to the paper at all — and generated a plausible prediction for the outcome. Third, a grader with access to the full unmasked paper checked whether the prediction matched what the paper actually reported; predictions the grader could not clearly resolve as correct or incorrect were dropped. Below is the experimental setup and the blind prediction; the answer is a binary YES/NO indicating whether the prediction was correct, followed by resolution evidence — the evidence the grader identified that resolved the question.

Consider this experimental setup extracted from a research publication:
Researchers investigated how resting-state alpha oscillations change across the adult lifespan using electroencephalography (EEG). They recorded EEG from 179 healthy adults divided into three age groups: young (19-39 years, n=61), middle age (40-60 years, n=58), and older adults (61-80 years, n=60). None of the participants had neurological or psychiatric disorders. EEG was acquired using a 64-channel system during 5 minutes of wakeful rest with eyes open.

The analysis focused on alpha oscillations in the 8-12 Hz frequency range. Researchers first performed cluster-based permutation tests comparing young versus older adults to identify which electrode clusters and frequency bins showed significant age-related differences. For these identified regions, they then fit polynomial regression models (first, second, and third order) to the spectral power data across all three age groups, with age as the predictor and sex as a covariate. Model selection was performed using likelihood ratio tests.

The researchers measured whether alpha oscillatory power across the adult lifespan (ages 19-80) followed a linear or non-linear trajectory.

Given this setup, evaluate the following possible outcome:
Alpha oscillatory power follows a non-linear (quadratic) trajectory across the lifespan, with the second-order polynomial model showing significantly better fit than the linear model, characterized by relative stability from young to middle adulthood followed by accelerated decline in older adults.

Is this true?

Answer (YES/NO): NO